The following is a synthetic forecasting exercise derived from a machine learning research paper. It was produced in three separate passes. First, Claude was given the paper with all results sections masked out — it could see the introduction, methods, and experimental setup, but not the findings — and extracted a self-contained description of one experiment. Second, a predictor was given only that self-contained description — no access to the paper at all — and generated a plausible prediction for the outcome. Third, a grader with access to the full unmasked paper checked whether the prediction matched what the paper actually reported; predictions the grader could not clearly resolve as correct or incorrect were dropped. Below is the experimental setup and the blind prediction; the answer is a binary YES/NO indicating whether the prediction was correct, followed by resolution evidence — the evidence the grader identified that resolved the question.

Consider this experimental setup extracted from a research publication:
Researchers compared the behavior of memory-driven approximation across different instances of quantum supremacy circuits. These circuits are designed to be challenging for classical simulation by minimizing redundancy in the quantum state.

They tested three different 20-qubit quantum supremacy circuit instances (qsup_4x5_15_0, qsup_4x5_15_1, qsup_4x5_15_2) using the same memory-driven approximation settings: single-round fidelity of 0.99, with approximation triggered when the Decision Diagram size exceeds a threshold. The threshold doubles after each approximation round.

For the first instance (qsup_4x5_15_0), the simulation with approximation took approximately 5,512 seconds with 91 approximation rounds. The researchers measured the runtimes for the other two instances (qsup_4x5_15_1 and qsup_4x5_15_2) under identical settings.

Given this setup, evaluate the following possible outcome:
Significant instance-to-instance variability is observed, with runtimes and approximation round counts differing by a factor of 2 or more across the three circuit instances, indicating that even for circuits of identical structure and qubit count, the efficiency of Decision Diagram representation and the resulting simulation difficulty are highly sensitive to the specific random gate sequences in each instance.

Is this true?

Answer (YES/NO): NO